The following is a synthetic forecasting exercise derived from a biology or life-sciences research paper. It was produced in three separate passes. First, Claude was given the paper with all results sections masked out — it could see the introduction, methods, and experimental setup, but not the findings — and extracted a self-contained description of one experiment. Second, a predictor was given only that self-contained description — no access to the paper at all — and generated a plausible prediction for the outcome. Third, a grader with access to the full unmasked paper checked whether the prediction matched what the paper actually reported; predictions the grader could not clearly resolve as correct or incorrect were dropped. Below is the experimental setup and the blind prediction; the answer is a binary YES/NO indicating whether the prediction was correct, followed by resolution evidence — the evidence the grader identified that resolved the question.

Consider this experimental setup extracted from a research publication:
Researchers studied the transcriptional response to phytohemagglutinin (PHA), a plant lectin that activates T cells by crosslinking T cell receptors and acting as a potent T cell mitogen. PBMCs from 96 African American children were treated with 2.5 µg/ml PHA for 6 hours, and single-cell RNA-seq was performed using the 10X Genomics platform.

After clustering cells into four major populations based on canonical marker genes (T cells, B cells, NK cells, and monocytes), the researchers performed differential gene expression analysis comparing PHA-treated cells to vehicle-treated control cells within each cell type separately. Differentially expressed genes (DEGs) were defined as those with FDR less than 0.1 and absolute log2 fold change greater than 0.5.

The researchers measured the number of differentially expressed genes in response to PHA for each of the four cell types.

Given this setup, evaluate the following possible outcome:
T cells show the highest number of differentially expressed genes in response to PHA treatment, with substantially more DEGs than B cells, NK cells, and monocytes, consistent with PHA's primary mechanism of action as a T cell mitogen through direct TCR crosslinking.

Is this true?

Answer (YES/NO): NO